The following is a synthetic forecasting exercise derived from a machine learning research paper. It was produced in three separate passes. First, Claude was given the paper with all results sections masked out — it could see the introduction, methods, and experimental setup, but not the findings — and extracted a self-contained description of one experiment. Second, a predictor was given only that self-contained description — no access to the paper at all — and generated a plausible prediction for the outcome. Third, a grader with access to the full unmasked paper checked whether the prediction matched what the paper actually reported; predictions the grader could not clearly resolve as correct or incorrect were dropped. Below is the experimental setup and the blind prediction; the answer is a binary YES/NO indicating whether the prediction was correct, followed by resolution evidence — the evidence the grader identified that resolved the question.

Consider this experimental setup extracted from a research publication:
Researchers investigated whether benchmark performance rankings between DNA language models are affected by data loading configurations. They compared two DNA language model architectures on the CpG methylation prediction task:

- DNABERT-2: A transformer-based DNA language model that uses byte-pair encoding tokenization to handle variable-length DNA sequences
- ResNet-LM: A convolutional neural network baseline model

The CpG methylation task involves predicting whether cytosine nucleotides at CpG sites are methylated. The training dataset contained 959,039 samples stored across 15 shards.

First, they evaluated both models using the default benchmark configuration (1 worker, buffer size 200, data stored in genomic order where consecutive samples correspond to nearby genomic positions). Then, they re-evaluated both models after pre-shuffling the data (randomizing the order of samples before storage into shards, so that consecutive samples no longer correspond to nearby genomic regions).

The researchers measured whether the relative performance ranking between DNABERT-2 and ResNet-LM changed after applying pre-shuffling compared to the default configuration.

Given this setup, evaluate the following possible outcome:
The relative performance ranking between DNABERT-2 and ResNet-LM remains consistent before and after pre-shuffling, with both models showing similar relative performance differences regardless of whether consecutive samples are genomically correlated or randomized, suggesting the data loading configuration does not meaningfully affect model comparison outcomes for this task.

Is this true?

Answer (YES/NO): NO